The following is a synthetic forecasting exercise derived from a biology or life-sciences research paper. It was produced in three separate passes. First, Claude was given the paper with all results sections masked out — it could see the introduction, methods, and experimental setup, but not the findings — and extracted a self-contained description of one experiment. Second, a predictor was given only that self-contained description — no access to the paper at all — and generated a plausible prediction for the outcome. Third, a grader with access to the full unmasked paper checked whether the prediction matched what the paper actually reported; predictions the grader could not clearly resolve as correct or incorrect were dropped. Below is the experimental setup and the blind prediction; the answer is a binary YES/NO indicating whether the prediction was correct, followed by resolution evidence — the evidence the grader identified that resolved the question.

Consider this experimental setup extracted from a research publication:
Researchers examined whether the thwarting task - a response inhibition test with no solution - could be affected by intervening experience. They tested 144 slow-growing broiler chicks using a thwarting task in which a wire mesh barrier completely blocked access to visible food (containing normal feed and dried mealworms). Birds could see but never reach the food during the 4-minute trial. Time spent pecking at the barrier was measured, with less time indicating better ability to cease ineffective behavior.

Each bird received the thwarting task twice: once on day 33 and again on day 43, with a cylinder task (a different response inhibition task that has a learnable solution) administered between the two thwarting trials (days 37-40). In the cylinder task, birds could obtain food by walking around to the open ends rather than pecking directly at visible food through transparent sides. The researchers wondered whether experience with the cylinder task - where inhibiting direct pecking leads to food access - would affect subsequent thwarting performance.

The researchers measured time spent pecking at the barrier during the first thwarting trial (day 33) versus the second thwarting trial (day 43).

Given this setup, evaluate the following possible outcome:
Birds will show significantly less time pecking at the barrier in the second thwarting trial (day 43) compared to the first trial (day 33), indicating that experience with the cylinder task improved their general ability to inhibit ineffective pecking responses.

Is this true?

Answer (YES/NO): NO